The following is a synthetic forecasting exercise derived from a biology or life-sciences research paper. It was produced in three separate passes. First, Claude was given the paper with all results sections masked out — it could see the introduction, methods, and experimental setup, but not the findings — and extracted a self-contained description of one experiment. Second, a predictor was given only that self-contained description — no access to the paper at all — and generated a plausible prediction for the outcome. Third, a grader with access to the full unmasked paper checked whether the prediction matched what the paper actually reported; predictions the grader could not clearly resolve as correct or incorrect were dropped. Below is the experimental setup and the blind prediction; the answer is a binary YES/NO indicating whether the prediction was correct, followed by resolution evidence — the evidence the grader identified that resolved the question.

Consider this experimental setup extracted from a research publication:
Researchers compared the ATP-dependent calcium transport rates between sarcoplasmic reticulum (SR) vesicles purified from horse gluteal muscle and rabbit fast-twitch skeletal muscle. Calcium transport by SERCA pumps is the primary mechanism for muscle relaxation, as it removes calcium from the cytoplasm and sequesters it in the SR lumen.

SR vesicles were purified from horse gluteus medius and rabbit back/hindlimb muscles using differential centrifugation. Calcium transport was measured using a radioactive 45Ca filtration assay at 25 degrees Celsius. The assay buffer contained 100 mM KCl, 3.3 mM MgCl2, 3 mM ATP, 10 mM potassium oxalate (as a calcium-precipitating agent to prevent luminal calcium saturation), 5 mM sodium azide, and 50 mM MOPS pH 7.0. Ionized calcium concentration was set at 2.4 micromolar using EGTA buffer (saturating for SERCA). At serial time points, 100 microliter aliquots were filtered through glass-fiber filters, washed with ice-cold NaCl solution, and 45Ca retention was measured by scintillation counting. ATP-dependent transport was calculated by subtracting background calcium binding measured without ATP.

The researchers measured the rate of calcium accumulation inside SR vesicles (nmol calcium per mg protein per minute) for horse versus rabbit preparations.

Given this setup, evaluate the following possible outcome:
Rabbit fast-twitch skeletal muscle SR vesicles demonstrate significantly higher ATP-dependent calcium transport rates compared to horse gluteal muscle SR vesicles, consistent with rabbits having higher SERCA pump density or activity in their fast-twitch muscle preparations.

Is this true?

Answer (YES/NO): NO